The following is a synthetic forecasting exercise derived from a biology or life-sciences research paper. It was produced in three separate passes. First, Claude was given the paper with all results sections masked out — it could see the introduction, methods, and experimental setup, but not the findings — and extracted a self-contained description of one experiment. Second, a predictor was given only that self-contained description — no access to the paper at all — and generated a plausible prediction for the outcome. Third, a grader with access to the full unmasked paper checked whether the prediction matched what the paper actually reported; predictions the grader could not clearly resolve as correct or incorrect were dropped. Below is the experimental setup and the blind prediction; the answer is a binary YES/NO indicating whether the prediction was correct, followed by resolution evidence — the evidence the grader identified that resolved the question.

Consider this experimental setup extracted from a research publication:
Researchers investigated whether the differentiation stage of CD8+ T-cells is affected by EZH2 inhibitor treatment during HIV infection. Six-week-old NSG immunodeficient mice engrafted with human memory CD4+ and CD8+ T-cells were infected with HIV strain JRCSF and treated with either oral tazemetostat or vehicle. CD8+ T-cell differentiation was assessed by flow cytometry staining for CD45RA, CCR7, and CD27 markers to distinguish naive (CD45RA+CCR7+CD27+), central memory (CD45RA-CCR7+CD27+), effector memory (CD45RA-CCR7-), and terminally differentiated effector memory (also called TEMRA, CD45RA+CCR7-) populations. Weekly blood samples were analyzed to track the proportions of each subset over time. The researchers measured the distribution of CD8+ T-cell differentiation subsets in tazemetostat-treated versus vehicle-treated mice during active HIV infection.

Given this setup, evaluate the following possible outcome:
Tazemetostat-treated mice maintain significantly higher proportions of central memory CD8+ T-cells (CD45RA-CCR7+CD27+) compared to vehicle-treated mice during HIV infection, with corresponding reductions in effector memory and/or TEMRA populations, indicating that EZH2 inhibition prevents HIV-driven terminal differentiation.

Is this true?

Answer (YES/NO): NO